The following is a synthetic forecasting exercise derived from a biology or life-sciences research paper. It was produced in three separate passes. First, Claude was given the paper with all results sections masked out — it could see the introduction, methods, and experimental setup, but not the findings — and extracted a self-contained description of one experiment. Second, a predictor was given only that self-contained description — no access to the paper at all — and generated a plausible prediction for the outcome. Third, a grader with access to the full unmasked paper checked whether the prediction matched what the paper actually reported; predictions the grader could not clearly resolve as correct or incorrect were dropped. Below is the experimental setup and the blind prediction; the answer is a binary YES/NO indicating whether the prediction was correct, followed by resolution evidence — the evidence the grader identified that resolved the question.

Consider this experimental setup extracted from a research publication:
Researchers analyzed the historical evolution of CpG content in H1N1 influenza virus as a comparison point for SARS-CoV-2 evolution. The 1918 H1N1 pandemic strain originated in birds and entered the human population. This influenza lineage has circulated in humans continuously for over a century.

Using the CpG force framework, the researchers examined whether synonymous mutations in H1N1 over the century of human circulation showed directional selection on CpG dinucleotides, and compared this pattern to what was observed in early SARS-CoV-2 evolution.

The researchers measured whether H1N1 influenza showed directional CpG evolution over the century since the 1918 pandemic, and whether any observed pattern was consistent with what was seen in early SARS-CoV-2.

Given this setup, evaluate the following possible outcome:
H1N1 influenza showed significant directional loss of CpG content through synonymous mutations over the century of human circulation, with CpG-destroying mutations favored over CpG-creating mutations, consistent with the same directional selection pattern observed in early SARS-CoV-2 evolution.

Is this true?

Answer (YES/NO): YES